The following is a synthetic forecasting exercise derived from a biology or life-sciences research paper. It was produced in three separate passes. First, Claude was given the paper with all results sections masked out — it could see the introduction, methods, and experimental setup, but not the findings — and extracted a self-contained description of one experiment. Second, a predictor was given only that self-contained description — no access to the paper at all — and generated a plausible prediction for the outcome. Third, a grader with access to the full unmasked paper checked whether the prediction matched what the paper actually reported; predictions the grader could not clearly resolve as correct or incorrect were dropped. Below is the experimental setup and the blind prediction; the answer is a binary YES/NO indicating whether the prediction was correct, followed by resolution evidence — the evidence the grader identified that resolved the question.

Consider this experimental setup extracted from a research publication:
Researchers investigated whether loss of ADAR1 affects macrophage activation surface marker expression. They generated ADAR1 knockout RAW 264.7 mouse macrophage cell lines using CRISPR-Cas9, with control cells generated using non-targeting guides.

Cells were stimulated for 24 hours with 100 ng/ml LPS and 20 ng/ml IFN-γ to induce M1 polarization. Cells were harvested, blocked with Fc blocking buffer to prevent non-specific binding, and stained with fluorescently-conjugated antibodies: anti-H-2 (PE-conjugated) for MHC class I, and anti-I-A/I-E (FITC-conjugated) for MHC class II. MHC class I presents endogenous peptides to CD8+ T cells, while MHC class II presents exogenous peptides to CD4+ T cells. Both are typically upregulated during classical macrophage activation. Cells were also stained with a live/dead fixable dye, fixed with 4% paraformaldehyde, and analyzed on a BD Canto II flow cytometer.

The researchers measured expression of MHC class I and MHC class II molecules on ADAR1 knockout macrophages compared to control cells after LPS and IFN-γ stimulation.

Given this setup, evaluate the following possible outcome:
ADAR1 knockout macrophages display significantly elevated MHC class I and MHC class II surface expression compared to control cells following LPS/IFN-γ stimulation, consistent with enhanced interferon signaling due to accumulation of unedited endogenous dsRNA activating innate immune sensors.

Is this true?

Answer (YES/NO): NO